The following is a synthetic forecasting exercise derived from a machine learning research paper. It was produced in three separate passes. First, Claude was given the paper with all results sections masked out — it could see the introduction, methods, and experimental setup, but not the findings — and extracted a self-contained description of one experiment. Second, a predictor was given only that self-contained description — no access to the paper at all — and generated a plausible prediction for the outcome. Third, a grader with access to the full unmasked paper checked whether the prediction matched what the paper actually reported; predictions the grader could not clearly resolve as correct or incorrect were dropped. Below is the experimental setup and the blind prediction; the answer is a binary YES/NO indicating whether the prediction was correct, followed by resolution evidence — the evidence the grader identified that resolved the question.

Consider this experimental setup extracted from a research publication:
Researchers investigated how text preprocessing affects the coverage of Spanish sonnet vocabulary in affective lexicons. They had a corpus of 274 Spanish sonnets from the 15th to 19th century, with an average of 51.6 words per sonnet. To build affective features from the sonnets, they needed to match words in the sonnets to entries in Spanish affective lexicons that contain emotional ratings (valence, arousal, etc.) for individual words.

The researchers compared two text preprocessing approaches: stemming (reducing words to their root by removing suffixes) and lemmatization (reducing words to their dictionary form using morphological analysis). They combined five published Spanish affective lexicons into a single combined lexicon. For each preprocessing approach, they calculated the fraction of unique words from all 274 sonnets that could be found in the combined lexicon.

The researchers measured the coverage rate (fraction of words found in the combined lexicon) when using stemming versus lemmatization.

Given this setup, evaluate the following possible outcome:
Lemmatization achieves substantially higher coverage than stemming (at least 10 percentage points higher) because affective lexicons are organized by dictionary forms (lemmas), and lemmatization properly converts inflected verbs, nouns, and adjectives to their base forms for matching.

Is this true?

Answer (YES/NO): NO